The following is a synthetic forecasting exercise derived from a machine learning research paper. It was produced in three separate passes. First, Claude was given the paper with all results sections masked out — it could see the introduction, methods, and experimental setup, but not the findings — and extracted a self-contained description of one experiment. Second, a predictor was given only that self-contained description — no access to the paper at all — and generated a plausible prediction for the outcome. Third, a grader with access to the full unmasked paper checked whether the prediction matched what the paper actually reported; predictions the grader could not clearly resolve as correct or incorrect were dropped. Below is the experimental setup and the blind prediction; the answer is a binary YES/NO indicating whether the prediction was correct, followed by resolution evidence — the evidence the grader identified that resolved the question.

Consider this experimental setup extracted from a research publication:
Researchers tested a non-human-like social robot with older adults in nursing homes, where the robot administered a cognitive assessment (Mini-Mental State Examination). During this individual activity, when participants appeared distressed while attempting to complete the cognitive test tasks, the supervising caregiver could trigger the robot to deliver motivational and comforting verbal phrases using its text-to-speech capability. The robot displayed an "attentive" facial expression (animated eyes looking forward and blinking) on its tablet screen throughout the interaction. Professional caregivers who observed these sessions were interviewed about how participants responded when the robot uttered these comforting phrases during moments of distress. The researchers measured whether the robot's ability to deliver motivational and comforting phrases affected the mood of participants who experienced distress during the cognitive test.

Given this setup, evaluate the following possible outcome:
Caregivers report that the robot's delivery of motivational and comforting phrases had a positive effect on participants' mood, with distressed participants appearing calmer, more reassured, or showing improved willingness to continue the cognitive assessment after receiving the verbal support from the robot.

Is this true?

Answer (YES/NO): YES